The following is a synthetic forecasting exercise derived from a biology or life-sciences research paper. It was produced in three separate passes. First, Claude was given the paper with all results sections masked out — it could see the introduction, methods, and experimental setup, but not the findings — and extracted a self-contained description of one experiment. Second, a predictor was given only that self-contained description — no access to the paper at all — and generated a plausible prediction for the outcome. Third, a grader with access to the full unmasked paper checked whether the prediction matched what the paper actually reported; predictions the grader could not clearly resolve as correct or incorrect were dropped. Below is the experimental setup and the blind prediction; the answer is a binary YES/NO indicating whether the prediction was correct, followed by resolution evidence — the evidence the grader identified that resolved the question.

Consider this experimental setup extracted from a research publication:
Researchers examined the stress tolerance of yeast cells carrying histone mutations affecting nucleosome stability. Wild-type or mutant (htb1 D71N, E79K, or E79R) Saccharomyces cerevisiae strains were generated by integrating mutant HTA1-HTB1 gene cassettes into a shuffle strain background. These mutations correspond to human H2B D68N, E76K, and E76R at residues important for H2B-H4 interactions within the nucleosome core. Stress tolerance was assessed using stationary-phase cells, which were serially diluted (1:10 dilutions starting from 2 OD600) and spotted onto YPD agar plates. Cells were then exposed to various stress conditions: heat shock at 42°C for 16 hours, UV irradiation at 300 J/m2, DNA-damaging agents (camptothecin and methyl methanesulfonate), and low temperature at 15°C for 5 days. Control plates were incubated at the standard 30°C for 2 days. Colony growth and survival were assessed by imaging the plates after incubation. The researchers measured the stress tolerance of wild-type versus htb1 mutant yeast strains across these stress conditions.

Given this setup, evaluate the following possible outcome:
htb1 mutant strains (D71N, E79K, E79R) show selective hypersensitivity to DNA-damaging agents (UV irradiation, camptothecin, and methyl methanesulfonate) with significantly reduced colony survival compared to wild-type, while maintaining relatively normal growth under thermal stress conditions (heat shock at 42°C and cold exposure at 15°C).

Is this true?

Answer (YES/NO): NO